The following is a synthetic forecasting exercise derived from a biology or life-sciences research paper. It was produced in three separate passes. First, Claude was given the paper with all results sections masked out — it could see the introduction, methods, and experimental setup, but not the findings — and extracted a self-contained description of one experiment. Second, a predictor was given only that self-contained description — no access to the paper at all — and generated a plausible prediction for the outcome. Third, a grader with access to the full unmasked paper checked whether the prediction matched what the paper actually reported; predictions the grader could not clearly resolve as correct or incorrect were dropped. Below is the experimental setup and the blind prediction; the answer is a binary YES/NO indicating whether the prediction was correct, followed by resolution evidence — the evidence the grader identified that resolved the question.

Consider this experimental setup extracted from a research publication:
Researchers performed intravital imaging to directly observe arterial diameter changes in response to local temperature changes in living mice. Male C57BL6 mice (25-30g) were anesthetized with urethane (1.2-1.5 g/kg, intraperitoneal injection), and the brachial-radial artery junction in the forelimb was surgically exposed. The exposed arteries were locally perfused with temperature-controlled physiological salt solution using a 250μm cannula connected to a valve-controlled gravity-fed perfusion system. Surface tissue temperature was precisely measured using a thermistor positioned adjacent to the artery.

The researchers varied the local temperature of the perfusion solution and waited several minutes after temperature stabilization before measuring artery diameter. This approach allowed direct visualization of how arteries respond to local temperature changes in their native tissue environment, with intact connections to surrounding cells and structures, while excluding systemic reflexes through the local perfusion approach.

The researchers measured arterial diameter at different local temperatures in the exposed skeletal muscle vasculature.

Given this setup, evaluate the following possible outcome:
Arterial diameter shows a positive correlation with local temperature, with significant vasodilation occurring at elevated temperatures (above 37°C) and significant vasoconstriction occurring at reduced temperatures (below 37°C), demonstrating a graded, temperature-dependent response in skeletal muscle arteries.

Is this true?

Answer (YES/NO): NO